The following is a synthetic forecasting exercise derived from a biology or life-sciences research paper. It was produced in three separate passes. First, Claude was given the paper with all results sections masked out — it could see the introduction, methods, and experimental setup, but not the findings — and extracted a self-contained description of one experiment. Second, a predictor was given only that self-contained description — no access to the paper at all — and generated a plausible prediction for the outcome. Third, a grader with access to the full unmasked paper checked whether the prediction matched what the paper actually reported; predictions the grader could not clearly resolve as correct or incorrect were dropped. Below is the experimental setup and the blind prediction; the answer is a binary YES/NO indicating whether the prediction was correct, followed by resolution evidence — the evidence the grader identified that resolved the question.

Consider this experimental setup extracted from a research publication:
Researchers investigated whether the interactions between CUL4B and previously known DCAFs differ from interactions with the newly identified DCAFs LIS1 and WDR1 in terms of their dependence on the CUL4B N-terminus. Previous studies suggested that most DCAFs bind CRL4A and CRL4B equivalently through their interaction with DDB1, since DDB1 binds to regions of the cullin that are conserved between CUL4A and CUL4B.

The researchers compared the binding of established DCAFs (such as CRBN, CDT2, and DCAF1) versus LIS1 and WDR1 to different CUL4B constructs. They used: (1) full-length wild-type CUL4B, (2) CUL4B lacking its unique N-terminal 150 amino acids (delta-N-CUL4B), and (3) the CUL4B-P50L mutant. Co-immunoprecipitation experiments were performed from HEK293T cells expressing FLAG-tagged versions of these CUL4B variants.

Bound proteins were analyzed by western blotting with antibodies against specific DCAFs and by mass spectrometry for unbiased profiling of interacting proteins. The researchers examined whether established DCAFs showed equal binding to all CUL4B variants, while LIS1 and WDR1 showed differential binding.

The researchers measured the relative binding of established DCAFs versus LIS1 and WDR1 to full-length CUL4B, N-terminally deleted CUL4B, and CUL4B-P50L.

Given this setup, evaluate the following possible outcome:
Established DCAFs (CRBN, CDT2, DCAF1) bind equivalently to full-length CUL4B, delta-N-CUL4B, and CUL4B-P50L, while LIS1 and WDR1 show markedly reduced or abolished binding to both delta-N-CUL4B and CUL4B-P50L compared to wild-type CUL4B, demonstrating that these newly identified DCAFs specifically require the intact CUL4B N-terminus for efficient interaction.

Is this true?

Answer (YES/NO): YES